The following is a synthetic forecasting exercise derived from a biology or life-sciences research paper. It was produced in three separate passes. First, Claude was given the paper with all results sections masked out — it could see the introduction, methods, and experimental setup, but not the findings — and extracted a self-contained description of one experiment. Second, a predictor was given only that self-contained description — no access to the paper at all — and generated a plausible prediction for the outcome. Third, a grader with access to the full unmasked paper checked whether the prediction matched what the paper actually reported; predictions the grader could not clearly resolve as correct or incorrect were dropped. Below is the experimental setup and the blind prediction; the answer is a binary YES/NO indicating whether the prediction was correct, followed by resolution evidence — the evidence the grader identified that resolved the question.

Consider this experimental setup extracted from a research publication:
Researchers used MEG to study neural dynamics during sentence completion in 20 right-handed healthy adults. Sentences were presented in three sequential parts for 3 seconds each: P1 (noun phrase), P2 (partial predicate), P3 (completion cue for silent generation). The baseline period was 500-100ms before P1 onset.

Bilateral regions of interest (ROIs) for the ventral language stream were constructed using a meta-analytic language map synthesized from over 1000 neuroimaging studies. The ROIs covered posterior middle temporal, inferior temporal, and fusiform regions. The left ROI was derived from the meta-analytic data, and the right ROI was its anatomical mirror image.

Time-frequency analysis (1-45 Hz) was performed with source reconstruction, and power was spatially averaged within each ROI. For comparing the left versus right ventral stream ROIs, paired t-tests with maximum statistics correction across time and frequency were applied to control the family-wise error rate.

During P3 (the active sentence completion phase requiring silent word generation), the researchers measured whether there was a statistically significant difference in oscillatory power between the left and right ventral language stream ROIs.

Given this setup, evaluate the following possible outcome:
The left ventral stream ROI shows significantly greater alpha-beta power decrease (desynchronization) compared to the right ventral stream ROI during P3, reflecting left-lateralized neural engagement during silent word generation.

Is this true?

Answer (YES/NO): NO